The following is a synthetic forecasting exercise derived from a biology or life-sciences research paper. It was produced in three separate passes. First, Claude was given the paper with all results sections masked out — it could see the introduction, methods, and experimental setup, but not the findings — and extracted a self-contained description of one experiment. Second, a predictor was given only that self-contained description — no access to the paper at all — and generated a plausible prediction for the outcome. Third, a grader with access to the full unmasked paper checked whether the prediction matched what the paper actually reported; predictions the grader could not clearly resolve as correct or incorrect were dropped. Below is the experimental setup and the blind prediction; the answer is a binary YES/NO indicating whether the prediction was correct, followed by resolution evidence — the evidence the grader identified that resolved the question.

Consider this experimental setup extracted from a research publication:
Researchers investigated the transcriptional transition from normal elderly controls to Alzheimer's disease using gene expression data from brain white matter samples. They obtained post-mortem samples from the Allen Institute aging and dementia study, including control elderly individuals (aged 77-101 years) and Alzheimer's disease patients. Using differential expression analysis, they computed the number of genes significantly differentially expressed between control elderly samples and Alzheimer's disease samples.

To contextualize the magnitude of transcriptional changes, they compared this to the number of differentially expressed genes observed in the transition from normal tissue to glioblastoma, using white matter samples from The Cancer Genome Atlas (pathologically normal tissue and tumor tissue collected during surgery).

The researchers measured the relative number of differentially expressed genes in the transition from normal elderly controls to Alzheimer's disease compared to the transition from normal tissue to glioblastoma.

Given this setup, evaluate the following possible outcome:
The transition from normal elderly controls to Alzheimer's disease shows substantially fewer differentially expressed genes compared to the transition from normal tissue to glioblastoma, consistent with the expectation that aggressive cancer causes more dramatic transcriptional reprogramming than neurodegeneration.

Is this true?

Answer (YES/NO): YES